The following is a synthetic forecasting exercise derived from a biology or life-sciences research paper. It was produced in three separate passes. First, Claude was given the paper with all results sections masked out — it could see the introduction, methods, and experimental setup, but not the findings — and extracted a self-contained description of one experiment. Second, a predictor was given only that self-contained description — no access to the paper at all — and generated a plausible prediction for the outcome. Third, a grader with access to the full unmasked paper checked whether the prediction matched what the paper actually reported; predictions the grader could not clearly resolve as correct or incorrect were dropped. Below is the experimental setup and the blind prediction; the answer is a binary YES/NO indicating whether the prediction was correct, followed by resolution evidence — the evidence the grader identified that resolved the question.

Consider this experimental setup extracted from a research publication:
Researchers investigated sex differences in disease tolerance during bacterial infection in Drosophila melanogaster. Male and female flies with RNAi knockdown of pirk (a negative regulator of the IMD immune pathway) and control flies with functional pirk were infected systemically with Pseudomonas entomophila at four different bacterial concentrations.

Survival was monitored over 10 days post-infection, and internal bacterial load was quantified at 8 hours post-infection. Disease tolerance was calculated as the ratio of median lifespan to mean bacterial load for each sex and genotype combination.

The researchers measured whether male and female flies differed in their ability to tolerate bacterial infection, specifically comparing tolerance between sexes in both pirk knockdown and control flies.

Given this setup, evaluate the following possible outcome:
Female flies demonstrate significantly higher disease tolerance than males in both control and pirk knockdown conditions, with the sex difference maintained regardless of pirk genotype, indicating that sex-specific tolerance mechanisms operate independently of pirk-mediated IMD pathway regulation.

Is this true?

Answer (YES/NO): NO